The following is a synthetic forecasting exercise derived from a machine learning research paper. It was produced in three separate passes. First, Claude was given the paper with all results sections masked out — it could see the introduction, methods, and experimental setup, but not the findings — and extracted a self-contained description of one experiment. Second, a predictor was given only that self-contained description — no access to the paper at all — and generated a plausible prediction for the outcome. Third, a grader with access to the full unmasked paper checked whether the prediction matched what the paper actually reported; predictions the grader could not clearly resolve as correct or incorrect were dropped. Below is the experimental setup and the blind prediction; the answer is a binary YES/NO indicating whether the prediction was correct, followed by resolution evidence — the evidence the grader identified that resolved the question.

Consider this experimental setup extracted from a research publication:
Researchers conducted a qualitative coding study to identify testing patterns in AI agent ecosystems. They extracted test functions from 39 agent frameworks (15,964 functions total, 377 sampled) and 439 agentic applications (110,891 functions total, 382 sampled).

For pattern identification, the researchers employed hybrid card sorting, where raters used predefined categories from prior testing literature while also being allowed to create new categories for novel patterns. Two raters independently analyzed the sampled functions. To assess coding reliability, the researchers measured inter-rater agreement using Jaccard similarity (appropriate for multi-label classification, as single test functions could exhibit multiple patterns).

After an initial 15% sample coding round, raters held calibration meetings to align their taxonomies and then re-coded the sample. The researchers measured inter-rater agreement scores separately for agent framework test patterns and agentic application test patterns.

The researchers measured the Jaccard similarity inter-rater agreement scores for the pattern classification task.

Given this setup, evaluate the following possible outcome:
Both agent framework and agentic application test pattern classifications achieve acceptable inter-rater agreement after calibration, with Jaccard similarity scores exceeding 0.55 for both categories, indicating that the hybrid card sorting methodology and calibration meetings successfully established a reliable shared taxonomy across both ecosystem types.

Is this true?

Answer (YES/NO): YES